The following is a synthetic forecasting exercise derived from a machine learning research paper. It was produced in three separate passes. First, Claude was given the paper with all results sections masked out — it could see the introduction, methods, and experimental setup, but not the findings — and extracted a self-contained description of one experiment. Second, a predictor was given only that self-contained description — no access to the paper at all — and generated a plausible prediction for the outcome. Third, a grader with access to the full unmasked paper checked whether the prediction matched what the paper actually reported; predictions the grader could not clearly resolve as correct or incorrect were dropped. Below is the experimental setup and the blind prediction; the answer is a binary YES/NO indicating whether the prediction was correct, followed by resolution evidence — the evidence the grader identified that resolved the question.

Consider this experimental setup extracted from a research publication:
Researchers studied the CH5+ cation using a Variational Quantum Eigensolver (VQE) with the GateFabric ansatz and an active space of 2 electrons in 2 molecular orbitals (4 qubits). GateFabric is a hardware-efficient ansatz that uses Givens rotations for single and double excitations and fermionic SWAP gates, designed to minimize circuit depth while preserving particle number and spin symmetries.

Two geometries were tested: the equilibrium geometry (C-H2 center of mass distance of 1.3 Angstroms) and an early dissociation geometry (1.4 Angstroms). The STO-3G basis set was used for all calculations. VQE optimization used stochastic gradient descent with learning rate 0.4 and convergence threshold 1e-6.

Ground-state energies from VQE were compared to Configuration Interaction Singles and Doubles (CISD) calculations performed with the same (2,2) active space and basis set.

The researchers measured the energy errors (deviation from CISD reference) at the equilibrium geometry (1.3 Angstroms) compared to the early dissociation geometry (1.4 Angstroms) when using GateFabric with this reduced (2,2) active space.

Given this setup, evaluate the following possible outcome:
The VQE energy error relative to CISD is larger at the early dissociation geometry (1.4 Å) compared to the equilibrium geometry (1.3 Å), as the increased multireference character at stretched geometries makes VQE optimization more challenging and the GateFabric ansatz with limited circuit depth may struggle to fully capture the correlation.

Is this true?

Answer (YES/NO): NO